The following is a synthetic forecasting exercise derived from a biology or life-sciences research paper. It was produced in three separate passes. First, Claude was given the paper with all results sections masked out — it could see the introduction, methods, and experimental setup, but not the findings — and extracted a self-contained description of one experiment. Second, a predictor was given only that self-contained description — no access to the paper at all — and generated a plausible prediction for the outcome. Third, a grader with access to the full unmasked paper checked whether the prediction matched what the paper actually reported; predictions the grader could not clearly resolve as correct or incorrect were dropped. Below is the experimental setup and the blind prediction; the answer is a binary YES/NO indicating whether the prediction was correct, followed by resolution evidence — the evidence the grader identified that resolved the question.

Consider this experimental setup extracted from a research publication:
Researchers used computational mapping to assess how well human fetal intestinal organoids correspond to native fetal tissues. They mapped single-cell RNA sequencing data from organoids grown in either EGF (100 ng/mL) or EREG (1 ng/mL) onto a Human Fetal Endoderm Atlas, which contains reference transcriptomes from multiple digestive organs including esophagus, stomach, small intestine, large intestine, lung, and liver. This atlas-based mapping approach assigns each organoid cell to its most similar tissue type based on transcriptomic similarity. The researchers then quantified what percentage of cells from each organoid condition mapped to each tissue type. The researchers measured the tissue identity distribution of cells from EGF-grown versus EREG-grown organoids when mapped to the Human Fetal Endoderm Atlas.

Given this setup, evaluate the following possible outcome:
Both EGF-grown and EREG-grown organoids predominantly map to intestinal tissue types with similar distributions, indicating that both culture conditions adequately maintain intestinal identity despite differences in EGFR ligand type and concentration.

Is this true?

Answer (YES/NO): NO